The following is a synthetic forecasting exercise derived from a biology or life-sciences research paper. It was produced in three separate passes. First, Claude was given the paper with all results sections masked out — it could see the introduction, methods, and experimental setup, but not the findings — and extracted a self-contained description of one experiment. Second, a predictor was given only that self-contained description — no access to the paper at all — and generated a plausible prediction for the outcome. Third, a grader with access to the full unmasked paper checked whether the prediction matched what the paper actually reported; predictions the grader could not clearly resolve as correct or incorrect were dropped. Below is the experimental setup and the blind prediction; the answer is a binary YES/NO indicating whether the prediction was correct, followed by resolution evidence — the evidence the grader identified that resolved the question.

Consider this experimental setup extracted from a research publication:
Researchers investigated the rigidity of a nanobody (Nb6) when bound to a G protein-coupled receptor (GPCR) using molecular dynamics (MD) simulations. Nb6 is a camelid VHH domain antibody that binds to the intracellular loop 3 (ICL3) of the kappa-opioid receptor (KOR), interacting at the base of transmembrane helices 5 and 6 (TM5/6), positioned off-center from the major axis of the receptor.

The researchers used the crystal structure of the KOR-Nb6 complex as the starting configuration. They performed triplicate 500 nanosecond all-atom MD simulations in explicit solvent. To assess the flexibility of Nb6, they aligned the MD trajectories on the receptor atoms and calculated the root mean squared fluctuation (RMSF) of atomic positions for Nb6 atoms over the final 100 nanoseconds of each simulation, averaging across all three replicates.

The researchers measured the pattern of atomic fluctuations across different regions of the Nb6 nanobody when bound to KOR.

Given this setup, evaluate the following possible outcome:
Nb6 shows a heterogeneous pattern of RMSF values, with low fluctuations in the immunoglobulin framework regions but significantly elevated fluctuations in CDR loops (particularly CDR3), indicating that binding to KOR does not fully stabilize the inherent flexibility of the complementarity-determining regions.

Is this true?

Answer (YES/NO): NO